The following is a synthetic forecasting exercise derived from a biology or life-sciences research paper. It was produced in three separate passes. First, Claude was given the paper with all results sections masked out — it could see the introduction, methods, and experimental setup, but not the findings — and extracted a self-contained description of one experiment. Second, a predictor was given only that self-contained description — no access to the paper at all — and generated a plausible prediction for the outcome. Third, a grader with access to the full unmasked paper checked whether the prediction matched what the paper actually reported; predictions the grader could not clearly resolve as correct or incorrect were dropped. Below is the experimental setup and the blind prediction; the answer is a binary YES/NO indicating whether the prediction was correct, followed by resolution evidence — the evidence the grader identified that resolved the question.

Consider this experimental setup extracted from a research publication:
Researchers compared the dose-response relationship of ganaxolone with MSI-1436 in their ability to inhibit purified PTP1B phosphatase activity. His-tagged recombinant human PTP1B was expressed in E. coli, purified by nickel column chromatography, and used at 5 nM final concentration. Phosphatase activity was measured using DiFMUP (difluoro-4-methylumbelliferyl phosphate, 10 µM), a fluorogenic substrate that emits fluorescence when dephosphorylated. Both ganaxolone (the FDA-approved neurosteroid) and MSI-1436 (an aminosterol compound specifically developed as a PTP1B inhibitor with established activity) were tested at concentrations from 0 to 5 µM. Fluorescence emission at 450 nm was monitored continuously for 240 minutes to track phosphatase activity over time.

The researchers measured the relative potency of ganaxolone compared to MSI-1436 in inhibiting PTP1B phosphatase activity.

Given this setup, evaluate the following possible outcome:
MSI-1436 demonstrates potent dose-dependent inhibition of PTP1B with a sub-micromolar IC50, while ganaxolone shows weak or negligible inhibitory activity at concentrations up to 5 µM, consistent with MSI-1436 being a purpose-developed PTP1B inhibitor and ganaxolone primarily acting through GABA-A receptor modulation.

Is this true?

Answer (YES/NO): NO